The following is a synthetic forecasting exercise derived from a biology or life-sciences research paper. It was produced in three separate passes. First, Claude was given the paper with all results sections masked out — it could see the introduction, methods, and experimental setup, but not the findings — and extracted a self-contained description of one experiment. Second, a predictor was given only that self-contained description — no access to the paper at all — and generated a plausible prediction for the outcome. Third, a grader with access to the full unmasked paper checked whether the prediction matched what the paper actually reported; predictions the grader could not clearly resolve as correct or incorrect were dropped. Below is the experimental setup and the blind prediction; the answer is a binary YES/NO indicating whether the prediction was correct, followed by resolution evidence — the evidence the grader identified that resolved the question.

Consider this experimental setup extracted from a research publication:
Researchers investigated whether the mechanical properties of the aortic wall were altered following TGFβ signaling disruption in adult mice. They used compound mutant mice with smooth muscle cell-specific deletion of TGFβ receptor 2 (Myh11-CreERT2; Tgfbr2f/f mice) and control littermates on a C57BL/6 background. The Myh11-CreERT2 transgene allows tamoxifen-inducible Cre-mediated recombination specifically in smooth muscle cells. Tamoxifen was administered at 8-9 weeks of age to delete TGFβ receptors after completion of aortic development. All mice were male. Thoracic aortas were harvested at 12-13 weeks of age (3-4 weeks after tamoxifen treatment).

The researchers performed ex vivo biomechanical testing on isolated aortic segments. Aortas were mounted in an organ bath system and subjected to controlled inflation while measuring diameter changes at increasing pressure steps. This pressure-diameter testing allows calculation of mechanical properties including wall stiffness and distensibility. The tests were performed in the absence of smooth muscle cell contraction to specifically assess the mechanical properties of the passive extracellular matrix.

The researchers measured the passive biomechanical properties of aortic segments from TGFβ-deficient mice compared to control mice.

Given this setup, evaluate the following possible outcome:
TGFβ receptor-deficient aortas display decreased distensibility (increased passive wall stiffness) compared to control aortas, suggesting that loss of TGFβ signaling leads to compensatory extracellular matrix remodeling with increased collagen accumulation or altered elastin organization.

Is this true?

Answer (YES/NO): NO